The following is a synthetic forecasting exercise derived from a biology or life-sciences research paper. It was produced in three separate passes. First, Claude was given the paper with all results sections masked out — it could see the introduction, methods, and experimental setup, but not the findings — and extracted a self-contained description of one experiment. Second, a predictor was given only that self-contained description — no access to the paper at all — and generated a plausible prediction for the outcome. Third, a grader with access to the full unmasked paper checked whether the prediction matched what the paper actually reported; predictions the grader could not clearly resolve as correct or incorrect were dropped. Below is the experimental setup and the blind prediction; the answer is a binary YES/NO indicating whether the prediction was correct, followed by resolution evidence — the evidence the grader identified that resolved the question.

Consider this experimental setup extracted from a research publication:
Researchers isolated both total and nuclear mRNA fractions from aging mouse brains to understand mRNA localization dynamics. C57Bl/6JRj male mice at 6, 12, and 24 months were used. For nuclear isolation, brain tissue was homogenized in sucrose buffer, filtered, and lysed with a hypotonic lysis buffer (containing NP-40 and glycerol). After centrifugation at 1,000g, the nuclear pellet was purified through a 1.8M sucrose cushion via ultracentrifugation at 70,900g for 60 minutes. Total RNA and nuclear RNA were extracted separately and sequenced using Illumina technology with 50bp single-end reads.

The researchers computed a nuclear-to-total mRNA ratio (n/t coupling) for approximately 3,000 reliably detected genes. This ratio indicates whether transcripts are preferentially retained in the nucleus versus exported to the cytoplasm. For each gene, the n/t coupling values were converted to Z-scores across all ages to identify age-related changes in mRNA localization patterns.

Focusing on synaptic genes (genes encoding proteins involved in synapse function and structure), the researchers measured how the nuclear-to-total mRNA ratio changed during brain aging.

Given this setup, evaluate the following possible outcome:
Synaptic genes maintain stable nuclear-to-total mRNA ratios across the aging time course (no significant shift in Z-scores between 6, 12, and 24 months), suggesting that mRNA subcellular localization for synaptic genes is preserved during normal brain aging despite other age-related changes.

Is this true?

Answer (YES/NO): NO